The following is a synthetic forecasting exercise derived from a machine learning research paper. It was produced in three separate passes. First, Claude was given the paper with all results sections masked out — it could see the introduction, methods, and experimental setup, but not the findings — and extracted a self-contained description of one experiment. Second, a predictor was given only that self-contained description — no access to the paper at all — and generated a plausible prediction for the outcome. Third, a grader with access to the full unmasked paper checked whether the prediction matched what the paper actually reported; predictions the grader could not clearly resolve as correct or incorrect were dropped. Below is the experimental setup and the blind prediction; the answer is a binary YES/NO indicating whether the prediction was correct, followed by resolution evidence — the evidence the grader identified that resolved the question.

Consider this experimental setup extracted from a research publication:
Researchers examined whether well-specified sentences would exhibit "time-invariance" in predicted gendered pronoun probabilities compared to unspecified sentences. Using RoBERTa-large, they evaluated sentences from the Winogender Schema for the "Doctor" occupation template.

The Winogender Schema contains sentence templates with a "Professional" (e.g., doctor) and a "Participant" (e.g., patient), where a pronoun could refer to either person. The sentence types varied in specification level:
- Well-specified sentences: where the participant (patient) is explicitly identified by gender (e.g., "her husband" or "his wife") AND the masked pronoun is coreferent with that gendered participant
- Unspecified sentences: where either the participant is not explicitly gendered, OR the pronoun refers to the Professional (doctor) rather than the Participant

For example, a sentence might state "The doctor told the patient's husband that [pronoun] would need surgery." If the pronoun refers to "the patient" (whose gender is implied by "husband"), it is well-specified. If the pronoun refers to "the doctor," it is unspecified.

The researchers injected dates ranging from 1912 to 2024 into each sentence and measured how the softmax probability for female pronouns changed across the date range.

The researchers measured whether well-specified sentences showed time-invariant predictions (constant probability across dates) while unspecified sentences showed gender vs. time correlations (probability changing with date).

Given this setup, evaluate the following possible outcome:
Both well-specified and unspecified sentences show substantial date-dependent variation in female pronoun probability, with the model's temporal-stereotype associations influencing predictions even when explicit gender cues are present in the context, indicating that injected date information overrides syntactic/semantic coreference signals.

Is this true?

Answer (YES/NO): NO